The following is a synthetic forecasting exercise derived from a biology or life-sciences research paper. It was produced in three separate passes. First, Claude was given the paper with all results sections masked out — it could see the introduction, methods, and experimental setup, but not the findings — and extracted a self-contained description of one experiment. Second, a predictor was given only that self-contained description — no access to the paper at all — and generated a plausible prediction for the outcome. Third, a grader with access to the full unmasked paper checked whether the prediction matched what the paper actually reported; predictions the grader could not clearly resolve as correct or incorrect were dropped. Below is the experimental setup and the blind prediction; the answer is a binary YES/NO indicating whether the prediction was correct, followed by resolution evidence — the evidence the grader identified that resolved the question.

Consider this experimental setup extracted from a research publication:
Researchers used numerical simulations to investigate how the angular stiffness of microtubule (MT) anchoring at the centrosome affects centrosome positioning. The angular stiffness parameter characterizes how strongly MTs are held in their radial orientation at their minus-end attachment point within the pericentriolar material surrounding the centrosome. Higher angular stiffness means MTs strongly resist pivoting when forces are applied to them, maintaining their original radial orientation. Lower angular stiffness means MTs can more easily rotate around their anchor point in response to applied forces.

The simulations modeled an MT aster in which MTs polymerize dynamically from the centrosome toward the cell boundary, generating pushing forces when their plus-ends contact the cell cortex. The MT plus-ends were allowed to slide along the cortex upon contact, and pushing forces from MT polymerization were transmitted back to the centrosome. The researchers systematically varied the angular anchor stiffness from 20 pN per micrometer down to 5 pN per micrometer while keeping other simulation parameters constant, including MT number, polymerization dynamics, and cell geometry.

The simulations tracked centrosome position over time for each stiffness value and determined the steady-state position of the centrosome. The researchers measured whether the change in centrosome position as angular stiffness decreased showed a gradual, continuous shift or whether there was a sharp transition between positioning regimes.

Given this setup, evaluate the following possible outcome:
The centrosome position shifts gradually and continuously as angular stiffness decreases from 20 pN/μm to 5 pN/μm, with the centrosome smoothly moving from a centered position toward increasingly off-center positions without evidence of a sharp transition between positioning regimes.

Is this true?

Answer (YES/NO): NO